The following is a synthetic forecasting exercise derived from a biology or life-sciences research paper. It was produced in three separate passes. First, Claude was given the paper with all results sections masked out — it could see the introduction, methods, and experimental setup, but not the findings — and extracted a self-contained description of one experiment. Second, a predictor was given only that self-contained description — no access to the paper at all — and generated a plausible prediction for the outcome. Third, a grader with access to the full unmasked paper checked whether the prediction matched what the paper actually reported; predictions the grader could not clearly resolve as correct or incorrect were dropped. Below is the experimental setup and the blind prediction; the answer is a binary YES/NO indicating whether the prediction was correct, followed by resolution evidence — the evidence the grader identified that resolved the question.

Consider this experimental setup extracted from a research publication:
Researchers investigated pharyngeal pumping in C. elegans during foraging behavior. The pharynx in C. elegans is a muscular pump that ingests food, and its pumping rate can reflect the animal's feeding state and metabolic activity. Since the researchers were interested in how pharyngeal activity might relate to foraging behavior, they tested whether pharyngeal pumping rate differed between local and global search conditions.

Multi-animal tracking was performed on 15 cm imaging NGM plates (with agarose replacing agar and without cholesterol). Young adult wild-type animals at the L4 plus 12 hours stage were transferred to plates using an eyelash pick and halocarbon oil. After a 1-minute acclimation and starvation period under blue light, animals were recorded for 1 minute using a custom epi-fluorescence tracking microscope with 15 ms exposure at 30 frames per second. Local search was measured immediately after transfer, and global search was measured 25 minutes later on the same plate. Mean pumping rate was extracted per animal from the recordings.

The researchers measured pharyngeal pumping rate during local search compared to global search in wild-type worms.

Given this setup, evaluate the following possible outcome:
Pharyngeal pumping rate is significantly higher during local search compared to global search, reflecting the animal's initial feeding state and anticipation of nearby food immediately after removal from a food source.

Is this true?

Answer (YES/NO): NO